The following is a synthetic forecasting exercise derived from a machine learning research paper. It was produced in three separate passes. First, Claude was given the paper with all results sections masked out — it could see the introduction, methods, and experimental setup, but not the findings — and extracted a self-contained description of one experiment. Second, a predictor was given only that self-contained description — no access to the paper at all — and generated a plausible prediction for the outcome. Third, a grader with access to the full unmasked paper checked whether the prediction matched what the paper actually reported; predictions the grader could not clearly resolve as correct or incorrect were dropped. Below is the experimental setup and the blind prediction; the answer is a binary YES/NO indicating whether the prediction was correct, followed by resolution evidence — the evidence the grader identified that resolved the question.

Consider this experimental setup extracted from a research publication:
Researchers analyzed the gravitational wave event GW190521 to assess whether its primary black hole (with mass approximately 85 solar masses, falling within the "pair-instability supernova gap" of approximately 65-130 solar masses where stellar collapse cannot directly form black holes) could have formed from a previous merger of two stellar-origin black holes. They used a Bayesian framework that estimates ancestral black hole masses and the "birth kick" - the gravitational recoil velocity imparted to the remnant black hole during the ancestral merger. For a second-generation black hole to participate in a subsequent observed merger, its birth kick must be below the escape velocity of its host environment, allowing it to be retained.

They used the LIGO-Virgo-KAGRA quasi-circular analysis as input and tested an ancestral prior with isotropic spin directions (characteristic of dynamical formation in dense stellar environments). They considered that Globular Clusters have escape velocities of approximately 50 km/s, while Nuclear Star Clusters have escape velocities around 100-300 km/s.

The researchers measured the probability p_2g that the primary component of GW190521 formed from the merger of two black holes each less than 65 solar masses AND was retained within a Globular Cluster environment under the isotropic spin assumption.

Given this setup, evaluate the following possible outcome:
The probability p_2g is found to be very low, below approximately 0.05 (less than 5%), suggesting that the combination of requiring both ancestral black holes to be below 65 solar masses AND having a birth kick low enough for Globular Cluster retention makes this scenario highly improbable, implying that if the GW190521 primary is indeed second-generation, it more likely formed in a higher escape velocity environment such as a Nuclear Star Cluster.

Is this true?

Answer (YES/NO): YES